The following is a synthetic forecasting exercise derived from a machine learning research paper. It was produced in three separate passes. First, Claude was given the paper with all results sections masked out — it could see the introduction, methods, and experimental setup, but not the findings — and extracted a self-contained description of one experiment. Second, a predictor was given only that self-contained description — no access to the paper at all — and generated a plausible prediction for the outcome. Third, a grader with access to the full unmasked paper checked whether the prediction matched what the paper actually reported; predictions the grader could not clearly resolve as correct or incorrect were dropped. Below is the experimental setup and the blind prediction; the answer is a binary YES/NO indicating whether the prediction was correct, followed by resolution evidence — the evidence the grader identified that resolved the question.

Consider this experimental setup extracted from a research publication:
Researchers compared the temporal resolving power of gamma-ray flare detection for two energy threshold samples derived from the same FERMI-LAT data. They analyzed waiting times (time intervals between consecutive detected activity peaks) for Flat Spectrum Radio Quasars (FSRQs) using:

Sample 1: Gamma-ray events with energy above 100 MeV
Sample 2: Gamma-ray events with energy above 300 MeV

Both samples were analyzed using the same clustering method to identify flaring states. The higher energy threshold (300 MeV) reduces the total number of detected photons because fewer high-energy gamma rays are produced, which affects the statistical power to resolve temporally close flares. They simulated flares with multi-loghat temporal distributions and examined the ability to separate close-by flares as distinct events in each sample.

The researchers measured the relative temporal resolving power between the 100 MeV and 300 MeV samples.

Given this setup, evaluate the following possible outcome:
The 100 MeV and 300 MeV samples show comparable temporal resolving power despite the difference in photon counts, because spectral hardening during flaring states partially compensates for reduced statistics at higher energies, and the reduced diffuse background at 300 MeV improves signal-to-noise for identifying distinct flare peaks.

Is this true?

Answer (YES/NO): NO